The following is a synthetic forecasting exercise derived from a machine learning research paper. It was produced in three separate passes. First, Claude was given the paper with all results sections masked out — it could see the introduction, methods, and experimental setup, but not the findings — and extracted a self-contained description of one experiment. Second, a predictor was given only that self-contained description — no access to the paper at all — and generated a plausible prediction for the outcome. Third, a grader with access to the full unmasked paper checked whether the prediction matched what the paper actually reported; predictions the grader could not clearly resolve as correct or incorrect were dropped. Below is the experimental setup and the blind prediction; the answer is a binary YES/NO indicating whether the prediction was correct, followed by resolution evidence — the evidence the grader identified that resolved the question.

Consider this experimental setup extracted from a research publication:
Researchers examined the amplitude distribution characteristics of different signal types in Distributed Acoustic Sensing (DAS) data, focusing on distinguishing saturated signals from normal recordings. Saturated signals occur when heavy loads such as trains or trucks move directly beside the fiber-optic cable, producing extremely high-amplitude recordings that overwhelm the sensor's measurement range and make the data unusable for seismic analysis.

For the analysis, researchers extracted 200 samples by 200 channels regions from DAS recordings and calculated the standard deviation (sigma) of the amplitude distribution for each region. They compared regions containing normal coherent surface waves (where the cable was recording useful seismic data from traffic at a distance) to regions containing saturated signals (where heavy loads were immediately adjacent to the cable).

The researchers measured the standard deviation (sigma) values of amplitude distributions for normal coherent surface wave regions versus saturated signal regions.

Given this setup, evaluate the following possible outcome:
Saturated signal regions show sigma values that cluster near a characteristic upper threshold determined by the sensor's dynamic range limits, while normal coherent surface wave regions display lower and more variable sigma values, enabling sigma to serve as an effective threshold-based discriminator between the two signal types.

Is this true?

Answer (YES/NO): NO